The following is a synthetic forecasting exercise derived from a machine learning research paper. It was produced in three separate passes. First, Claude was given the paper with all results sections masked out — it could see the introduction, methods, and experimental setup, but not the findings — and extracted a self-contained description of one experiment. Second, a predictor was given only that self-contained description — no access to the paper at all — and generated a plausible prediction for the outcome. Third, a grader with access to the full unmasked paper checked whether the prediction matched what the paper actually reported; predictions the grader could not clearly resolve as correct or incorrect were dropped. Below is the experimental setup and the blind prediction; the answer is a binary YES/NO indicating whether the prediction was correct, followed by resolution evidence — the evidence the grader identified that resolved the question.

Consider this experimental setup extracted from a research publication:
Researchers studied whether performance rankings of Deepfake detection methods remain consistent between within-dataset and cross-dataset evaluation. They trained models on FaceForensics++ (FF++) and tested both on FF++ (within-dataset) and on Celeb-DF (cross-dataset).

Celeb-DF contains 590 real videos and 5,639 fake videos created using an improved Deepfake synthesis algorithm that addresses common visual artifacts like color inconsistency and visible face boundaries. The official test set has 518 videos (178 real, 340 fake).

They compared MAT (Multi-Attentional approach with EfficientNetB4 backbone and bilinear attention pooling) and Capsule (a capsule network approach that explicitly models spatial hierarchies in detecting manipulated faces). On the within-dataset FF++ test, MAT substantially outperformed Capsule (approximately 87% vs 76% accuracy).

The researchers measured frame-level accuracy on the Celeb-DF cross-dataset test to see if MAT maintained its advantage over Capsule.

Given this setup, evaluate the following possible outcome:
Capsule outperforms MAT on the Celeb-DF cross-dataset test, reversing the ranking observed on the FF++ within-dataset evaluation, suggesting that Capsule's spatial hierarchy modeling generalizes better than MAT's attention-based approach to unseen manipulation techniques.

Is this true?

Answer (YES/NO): YES